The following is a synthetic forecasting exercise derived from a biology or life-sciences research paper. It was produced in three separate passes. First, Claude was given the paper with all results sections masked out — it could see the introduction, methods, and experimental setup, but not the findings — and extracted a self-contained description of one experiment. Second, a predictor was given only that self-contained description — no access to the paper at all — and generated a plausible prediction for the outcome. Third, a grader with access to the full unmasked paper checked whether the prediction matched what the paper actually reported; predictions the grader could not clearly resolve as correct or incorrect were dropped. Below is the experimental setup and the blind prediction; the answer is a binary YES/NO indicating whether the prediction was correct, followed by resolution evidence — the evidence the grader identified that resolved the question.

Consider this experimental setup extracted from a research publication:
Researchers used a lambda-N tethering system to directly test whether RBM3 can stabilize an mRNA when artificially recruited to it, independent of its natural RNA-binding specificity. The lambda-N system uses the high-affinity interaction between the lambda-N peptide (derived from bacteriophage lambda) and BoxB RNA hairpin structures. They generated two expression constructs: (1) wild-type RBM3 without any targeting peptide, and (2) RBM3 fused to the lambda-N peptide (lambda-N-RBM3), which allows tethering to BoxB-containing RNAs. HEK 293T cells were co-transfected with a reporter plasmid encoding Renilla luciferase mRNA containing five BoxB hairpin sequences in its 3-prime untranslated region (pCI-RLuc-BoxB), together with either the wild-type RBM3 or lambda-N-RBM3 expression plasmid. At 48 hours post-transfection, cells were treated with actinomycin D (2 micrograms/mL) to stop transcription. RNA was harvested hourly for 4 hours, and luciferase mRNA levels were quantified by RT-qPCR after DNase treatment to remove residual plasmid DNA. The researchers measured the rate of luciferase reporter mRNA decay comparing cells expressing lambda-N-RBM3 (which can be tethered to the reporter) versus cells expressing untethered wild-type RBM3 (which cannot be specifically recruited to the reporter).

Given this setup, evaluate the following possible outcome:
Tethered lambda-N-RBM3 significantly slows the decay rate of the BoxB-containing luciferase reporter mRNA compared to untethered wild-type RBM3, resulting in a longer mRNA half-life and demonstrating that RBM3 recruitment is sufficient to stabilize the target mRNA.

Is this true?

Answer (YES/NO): YES